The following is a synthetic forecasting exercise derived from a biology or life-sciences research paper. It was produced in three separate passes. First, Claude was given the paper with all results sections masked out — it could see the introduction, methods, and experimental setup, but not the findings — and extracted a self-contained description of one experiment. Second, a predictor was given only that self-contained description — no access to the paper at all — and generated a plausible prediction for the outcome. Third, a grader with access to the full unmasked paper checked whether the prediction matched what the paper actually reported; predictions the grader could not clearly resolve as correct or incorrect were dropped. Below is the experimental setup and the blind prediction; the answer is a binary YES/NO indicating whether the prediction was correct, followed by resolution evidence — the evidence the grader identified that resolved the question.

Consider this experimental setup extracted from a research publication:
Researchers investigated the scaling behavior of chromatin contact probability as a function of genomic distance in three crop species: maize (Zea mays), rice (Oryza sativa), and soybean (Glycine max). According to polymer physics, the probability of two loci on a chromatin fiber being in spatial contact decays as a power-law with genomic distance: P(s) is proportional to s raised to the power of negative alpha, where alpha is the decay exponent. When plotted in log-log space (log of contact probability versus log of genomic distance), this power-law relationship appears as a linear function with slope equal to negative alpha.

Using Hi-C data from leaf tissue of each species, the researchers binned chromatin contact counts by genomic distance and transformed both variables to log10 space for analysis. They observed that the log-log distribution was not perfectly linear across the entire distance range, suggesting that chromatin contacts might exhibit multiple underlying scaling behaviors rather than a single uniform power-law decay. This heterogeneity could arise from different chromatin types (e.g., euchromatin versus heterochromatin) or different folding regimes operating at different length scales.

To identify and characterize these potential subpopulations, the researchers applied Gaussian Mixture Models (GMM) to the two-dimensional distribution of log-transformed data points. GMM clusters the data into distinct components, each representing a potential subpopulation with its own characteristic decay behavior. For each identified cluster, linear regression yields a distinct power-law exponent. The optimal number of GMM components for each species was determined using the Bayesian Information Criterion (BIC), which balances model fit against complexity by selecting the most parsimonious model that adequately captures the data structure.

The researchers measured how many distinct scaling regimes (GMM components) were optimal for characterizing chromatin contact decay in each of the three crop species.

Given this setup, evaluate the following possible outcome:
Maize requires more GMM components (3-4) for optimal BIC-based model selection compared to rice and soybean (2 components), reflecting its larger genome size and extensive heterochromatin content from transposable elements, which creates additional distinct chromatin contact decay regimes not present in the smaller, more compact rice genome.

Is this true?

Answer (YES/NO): NO